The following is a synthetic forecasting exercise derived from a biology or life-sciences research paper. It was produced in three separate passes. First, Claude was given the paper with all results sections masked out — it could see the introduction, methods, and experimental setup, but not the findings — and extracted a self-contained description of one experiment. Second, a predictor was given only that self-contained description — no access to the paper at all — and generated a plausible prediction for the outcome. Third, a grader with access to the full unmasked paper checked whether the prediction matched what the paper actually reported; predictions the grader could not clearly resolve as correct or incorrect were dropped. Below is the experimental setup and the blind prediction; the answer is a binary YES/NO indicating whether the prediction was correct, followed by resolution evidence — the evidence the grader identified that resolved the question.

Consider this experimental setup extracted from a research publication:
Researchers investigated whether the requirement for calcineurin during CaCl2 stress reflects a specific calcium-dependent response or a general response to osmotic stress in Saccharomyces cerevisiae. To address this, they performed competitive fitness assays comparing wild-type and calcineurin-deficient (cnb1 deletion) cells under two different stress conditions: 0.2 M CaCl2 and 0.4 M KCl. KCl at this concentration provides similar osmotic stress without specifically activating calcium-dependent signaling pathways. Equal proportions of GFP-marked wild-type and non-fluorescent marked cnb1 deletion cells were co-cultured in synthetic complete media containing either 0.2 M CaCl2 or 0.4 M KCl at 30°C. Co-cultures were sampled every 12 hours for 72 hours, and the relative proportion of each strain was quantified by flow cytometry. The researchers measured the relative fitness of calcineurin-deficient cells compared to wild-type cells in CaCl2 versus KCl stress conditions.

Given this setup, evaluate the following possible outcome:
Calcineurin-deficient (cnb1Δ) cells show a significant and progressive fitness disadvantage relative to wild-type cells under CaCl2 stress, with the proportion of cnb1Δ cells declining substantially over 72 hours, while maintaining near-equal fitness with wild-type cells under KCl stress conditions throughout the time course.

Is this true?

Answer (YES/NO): YES